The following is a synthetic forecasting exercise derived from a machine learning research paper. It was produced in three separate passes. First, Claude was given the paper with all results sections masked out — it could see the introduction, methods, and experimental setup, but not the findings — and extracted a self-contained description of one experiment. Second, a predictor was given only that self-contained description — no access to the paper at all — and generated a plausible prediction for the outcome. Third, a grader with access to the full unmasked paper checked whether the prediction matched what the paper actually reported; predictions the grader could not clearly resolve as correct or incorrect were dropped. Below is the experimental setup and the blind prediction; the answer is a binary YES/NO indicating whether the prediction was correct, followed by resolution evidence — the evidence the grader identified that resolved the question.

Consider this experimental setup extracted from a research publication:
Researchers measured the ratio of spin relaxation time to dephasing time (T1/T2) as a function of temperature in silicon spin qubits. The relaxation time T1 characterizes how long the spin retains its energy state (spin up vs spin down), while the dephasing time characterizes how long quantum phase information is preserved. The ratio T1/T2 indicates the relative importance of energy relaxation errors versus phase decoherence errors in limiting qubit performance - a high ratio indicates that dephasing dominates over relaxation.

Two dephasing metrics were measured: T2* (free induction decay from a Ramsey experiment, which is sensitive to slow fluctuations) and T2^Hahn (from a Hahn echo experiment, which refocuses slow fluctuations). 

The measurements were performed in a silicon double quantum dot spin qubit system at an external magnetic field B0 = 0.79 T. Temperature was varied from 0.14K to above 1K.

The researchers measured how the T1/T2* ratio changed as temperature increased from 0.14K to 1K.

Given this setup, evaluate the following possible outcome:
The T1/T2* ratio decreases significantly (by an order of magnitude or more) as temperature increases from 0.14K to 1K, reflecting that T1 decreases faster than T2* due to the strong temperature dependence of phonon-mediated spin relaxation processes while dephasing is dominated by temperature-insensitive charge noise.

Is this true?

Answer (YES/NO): YES